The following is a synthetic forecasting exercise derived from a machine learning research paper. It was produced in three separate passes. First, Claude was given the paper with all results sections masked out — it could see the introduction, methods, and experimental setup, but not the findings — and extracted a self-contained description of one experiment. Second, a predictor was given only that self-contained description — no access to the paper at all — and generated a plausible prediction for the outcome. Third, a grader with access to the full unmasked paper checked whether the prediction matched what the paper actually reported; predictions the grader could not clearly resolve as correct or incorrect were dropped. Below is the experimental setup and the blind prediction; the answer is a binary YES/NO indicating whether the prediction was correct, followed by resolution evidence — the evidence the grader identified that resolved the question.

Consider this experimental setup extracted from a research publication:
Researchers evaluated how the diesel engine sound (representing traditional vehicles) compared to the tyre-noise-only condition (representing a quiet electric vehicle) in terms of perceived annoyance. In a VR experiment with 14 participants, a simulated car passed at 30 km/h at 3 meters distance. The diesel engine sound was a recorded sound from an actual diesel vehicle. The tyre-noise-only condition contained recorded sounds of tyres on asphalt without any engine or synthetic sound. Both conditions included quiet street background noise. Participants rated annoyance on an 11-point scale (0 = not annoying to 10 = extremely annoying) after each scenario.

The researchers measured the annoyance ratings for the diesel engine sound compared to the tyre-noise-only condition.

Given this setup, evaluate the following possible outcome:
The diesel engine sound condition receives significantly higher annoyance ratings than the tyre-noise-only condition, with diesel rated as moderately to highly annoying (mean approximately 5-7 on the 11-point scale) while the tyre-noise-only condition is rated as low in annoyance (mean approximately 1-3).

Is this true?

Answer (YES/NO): NO